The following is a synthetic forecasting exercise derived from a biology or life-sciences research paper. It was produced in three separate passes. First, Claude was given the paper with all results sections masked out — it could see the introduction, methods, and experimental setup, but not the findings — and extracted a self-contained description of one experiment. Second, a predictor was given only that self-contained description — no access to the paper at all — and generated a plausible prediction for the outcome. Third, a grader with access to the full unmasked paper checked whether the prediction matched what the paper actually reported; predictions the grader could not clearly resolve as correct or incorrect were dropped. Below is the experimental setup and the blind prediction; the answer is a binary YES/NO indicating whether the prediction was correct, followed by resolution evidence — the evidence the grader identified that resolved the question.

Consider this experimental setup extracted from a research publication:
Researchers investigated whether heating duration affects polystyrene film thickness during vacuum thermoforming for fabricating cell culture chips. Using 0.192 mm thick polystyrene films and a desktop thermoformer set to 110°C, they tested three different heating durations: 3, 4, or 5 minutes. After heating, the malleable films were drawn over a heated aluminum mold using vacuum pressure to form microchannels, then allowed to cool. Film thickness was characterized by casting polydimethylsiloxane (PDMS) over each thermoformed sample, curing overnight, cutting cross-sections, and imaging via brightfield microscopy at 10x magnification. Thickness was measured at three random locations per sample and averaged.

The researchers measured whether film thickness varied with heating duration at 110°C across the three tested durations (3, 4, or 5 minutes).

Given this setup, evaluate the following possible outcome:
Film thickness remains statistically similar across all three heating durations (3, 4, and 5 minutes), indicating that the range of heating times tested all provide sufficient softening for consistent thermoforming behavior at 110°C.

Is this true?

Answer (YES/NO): YES